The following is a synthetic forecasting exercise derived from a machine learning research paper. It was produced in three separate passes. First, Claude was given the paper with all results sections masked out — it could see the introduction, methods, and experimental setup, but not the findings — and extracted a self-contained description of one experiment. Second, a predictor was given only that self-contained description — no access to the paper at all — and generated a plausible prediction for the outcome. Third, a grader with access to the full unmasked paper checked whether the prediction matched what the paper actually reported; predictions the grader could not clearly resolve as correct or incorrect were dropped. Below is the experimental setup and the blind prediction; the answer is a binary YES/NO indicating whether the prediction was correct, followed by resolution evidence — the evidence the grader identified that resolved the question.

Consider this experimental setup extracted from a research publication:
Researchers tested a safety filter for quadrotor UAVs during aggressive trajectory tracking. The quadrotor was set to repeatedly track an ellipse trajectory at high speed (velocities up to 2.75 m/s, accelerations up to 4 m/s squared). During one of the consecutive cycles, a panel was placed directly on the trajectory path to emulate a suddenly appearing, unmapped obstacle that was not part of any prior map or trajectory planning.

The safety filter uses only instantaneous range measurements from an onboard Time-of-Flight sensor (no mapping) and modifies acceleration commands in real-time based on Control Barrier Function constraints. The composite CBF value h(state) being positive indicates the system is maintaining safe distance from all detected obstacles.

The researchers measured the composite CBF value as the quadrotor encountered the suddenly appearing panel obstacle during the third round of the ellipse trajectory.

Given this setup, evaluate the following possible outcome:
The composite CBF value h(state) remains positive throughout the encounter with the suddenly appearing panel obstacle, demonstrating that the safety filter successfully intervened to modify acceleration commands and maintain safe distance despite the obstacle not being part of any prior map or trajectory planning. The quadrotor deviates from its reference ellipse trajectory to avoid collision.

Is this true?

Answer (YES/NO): YES